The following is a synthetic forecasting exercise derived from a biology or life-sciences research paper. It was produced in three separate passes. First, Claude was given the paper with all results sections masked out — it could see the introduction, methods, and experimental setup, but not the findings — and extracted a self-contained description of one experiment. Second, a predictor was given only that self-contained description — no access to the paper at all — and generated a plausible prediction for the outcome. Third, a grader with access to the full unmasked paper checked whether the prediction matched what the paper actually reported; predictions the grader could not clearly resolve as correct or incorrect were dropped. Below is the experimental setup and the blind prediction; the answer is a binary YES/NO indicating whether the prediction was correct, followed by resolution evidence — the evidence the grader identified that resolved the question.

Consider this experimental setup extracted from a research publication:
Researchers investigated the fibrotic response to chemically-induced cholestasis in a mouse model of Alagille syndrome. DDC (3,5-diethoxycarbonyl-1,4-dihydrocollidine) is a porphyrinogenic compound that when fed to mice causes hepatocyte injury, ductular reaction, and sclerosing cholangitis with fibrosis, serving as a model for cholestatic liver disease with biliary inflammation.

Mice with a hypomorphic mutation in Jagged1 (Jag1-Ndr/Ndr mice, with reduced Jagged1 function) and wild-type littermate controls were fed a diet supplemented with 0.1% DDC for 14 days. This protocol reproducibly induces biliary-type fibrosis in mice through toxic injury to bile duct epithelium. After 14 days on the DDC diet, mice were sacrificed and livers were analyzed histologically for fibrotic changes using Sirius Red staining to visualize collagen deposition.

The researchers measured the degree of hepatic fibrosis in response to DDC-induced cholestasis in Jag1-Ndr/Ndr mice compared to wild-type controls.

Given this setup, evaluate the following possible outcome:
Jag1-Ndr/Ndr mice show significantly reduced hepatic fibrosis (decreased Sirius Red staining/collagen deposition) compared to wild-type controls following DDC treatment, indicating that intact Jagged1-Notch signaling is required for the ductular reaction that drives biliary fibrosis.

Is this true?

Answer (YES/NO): NO